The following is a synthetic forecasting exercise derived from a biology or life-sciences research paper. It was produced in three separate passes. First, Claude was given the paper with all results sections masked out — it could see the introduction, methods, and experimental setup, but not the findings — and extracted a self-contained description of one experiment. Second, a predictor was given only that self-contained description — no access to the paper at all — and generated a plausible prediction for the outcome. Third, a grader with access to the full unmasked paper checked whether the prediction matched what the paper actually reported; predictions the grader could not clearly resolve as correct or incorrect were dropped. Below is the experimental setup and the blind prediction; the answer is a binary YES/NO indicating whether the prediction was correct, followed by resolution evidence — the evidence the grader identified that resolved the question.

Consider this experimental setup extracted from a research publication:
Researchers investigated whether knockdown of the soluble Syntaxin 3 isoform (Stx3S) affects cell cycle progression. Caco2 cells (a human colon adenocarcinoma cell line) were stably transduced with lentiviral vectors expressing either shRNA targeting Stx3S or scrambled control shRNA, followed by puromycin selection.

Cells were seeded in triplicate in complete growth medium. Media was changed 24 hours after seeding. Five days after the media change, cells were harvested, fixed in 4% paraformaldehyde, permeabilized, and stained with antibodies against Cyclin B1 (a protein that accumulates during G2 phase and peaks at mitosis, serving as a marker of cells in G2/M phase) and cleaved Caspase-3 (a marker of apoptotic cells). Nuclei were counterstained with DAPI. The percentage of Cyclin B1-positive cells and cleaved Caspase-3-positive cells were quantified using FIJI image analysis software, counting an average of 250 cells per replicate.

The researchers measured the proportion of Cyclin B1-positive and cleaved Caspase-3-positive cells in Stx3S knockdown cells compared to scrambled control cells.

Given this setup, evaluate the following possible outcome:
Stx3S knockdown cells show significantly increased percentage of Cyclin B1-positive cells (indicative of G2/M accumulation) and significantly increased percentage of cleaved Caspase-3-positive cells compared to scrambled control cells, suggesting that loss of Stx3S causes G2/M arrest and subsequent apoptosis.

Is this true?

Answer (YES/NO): NO